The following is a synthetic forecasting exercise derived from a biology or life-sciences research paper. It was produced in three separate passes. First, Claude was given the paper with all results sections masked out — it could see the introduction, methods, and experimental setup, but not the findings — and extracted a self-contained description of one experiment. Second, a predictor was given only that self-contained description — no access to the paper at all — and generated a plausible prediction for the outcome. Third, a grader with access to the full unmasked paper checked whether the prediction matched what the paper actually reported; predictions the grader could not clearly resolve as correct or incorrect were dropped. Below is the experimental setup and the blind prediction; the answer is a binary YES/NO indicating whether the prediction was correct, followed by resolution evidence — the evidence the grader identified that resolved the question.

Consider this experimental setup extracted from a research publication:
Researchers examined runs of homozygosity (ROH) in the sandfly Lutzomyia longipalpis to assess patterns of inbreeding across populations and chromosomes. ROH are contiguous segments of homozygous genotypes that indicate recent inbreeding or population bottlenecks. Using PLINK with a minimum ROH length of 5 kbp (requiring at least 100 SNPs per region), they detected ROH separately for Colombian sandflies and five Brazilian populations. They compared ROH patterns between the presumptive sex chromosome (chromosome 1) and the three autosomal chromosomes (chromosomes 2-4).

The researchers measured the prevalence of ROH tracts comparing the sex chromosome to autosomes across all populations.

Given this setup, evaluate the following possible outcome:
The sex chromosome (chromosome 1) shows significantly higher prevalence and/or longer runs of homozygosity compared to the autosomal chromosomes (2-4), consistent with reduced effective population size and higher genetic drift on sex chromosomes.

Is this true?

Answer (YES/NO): YES